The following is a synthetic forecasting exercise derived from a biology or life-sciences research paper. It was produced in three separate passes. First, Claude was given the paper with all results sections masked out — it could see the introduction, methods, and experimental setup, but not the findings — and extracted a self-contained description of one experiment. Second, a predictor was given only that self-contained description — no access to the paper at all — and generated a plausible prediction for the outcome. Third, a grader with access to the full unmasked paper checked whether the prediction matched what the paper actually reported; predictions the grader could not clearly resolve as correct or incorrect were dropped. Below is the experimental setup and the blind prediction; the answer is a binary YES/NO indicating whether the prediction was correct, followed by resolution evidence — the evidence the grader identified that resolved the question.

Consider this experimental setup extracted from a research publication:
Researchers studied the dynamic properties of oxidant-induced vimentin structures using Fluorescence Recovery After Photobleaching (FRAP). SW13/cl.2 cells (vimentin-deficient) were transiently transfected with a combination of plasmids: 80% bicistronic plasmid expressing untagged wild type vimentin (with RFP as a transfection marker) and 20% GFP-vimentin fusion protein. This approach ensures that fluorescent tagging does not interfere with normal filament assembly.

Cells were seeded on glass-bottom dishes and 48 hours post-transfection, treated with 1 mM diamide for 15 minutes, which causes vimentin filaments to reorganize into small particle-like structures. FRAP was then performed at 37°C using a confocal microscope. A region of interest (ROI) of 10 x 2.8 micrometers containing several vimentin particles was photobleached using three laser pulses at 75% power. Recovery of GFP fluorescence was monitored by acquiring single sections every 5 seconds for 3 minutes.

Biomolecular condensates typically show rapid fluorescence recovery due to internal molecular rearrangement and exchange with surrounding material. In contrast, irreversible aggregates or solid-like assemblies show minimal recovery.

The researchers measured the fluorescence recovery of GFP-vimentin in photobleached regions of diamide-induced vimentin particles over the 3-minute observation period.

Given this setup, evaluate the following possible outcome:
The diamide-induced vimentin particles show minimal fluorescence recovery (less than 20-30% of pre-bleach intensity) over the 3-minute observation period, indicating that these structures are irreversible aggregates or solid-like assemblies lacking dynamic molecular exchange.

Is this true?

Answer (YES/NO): NO